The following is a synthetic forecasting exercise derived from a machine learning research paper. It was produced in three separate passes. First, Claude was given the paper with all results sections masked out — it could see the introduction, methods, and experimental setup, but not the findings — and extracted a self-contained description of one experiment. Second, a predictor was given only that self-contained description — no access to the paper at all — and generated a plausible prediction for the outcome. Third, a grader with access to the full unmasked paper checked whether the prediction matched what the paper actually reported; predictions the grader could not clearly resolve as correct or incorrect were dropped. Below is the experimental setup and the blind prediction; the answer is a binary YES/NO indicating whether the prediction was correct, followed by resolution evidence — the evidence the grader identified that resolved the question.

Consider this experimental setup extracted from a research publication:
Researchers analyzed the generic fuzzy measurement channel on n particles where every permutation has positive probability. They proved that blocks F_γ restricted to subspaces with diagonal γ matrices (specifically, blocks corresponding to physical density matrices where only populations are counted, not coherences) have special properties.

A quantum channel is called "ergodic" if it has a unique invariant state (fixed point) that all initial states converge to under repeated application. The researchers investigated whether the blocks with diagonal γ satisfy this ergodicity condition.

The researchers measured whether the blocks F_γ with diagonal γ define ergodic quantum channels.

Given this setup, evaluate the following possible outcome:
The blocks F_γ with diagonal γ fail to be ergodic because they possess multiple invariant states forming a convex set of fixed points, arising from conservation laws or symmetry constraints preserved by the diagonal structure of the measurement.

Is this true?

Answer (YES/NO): NO